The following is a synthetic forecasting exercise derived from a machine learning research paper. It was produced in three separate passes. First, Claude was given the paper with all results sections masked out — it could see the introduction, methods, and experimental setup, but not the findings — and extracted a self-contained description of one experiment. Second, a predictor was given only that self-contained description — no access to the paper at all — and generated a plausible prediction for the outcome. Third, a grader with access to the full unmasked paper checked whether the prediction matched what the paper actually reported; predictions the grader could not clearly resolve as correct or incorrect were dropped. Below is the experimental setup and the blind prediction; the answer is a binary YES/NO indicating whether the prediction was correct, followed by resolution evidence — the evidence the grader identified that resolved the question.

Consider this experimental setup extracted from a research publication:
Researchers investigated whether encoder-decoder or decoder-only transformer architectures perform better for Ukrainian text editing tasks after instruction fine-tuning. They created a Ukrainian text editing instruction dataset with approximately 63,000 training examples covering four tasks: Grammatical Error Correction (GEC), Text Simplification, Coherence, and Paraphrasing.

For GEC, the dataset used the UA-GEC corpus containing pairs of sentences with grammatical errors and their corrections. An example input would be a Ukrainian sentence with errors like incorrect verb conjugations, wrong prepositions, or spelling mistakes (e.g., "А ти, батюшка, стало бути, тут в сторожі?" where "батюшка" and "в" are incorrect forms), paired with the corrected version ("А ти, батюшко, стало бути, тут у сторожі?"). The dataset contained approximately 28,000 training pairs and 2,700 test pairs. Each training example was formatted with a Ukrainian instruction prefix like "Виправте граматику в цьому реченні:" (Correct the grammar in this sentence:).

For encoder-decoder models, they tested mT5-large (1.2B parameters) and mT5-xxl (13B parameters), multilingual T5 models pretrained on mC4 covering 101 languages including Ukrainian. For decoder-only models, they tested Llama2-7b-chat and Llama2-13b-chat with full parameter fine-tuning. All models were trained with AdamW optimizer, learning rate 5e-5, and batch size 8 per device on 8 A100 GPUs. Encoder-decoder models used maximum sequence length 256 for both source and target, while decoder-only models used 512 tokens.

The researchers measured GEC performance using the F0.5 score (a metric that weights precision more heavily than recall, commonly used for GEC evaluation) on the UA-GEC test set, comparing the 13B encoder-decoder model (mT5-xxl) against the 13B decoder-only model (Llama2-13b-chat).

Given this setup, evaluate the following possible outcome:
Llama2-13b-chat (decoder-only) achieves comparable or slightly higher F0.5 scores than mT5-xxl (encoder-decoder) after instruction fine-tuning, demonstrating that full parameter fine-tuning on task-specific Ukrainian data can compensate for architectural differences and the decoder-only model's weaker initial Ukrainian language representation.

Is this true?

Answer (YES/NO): NO